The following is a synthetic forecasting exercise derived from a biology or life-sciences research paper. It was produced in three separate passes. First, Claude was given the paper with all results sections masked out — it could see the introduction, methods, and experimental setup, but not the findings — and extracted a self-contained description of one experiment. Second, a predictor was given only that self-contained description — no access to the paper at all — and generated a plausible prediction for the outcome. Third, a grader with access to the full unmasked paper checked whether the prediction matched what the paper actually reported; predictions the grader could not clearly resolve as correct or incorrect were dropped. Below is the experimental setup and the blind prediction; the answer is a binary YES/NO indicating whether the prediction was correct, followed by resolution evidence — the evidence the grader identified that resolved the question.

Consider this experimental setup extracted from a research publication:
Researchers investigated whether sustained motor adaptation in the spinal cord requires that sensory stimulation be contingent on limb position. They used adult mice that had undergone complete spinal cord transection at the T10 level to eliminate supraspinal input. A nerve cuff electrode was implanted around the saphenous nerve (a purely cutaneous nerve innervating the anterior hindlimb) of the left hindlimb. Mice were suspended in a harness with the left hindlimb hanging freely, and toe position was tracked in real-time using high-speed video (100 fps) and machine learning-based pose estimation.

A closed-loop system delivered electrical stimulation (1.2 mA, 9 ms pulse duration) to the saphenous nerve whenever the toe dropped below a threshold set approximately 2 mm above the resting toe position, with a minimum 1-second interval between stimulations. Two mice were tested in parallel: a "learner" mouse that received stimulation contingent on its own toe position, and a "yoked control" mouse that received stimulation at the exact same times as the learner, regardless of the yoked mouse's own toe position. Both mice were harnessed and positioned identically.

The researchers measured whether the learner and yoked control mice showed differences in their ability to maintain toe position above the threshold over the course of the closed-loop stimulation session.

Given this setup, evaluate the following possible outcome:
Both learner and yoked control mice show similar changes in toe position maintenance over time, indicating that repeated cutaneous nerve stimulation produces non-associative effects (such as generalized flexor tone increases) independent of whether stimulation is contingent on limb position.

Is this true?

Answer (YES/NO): NO